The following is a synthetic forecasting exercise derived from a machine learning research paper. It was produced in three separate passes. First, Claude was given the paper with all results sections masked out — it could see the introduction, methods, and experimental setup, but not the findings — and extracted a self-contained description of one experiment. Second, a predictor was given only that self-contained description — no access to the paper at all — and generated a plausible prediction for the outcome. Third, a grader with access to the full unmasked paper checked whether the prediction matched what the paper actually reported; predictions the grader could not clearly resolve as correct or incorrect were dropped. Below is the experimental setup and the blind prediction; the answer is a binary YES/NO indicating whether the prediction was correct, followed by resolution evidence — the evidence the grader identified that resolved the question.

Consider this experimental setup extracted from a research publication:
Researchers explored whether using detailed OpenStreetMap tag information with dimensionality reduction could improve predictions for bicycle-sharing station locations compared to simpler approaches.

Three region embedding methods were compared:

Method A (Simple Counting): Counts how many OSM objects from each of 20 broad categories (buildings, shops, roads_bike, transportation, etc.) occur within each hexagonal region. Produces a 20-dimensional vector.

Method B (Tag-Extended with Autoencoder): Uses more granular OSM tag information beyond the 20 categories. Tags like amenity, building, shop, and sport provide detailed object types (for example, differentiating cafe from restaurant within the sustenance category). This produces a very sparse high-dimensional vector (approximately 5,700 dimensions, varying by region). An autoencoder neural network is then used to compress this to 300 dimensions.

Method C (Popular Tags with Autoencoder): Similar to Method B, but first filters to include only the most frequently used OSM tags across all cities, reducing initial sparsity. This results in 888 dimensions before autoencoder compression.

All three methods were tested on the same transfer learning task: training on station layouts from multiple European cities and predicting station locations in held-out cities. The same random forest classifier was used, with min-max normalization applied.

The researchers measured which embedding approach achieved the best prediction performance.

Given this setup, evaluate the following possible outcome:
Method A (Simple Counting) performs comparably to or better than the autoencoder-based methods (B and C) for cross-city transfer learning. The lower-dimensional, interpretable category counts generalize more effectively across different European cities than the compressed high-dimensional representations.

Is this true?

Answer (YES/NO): YES